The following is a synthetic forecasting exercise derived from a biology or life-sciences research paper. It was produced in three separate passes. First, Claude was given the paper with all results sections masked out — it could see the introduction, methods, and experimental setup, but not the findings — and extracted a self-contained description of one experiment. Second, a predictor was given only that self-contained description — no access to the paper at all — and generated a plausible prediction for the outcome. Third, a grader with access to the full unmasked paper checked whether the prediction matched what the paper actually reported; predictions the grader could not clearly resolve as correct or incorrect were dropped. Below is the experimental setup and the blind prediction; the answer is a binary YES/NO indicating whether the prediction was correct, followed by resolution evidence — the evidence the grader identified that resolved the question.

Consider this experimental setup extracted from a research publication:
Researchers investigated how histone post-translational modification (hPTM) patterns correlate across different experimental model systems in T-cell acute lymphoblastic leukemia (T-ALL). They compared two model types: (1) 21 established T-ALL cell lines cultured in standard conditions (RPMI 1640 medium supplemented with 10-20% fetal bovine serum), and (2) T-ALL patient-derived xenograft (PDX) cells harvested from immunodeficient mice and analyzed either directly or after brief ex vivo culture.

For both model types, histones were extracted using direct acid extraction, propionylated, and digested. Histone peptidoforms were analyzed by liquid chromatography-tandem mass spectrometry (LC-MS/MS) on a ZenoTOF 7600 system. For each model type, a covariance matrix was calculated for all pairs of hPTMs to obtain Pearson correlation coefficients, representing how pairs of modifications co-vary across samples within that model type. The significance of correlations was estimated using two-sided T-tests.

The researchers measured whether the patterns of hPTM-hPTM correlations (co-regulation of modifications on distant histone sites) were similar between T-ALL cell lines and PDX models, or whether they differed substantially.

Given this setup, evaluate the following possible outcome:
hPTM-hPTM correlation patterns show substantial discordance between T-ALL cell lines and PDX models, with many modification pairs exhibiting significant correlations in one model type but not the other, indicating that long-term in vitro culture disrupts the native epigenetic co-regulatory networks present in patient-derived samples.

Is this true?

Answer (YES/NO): YES